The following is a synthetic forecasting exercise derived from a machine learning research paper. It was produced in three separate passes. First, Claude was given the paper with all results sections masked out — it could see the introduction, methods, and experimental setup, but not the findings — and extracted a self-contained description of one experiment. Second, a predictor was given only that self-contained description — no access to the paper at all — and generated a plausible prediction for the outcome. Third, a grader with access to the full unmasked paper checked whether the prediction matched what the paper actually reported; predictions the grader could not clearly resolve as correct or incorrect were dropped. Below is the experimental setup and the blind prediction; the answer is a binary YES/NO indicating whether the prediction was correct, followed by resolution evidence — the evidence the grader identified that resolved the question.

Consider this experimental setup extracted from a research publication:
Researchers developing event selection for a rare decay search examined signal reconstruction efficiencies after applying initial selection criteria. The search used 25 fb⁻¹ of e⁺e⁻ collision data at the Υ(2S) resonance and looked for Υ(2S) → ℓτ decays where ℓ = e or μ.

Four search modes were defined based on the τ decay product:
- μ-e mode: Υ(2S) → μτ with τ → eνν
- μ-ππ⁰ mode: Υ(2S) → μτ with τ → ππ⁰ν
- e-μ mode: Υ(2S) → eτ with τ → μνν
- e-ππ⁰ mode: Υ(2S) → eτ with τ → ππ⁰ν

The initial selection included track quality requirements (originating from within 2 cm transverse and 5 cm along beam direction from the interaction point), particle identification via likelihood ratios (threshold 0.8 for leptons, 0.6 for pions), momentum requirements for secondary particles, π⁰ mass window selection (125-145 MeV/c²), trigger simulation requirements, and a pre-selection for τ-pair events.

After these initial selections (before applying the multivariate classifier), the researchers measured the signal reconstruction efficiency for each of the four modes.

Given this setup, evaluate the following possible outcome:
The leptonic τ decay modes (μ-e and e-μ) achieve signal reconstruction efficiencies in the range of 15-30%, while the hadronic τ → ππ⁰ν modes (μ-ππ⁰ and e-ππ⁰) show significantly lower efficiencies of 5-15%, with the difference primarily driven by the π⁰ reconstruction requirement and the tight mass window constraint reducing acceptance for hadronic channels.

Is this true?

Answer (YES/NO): NO